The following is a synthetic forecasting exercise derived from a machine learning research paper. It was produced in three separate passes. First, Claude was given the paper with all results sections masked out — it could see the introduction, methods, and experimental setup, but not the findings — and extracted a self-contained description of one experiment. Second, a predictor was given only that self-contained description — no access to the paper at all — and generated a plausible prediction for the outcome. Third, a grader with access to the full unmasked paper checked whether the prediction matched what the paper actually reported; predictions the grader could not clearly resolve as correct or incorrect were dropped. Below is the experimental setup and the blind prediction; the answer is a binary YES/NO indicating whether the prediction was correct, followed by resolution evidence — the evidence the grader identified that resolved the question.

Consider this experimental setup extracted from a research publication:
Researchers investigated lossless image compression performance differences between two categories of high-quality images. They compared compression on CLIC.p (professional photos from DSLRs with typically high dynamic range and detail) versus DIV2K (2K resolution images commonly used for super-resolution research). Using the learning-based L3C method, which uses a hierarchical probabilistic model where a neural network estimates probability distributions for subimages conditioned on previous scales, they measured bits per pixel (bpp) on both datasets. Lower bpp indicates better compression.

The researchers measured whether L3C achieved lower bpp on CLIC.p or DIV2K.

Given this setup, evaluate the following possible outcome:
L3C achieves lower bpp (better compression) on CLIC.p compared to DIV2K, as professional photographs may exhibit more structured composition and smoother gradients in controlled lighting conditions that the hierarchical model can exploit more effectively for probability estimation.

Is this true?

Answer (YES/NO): YES